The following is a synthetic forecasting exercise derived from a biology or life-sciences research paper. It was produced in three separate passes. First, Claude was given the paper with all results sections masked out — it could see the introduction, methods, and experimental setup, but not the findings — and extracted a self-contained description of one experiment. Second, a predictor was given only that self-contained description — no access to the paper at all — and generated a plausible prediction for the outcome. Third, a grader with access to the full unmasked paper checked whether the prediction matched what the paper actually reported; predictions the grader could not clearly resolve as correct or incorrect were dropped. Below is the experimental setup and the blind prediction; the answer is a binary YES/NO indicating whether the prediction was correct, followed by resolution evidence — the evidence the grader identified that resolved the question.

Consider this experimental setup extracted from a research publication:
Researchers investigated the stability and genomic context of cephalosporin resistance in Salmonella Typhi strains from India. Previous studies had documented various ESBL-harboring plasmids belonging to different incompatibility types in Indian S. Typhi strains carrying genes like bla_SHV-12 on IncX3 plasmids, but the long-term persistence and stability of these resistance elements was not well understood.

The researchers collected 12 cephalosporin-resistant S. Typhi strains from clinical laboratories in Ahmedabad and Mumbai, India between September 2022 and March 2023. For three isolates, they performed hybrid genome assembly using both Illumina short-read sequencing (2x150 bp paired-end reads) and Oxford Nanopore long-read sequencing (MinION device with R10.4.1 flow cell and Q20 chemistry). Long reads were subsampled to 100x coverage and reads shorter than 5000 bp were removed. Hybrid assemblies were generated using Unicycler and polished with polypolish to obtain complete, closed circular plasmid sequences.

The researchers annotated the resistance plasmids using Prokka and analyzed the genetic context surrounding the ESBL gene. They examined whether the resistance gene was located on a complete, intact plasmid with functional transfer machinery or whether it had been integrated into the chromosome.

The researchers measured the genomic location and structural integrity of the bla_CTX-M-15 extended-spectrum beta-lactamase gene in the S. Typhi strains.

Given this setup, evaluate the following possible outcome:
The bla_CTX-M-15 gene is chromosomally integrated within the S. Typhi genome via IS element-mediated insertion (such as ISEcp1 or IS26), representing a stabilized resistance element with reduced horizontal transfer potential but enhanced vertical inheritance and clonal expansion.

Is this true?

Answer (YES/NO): NO